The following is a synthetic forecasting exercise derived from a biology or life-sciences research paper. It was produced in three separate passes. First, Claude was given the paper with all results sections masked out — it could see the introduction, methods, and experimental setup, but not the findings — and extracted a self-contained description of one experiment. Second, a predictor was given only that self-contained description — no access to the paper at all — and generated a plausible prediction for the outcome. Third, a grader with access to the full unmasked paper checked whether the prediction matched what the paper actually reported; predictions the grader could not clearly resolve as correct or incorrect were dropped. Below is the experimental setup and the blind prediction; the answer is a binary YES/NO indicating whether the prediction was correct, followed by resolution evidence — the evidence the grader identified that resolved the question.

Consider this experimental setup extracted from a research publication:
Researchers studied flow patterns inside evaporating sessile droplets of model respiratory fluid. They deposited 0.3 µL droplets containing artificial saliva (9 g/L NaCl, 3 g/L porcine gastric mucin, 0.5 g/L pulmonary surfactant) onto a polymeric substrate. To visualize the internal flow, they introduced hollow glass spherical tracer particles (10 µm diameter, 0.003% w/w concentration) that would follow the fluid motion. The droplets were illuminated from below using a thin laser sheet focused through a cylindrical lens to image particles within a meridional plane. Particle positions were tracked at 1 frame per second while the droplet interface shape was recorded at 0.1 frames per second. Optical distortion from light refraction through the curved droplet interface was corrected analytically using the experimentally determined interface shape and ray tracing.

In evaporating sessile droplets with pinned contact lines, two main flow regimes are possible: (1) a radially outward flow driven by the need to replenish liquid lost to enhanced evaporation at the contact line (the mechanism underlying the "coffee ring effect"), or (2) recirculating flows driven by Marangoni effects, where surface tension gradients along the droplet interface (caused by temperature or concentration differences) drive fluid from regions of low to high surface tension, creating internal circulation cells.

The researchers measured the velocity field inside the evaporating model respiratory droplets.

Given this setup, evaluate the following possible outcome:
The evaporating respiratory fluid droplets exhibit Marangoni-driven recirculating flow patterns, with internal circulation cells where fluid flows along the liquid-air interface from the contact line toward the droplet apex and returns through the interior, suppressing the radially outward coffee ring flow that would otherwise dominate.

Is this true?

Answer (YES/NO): NO